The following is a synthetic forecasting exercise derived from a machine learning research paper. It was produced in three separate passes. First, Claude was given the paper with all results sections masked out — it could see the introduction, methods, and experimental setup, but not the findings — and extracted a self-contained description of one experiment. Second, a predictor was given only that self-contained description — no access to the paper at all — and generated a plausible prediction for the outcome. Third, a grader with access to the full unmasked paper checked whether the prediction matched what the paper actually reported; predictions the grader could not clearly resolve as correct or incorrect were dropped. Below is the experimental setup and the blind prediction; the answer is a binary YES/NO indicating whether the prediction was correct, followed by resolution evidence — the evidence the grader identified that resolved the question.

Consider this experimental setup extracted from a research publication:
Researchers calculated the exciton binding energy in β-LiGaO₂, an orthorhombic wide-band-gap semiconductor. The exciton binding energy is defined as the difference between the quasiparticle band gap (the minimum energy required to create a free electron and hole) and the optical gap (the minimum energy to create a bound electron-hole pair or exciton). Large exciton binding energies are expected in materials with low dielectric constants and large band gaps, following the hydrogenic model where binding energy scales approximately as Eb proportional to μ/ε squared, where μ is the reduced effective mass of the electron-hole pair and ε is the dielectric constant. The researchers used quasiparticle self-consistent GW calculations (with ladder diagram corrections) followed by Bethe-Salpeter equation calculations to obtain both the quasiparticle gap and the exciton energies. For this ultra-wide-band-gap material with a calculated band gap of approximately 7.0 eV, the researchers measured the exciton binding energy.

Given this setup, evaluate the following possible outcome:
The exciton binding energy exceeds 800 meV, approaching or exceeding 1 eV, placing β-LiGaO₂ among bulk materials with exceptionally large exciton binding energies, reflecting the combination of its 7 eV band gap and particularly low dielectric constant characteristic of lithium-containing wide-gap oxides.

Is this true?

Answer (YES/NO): NO